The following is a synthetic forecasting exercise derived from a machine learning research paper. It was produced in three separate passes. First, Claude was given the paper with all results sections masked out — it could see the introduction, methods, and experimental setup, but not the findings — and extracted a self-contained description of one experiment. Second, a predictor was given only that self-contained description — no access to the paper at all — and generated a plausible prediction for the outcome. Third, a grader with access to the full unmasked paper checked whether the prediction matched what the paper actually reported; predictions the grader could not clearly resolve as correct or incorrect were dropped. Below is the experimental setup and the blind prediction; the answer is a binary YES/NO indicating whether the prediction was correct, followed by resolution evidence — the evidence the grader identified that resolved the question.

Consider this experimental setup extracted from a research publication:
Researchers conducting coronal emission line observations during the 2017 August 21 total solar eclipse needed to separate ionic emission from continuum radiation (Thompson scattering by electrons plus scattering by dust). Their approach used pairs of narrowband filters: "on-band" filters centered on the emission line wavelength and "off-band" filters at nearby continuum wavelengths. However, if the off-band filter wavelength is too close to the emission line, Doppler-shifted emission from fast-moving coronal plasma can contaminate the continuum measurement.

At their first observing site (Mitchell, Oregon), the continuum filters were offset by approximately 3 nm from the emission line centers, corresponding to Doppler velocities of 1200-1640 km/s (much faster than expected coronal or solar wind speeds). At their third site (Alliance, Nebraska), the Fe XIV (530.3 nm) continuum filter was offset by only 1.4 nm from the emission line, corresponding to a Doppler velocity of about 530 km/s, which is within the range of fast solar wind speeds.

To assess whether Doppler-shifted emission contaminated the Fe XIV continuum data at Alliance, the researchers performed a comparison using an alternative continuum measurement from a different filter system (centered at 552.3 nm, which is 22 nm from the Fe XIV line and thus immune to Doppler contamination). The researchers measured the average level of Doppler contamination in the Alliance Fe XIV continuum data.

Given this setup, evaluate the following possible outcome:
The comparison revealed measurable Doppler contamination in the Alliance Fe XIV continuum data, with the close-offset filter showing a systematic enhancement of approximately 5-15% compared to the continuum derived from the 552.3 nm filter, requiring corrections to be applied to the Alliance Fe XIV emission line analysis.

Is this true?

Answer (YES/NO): YES